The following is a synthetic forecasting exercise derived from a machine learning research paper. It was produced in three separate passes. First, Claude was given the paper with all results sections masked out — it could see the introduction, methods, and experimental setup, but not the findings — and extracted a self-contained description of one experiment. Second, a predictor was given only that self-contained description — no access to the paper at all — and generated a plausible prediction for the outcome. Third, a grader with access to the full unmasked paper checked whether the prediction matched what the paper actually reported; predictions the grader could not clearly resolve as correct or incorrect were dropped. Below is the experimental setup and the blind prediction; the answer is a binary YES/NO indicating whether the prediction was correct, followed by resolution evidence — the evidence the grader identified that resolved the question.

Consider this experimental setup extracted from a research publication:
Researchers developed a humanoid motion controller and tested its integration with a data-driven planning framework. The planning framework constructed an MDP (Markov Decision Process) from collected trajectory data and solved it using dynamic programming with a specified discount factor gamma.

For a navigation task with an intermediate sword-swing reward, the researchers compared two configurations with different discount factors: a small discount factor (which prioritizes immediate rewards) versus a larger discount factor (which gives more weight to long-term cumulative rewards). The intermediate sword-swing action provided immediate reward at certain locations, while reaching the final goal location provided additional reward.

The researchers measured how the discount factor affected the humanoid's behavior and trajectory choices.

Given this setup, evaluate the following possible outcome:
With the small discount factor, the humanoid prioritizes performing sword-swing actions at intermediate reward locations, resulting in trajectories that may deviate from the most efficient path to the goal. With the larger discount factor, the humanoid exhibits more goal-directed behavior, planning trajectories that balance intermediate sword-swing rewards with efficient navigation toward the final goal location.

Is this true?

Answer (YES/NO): NO